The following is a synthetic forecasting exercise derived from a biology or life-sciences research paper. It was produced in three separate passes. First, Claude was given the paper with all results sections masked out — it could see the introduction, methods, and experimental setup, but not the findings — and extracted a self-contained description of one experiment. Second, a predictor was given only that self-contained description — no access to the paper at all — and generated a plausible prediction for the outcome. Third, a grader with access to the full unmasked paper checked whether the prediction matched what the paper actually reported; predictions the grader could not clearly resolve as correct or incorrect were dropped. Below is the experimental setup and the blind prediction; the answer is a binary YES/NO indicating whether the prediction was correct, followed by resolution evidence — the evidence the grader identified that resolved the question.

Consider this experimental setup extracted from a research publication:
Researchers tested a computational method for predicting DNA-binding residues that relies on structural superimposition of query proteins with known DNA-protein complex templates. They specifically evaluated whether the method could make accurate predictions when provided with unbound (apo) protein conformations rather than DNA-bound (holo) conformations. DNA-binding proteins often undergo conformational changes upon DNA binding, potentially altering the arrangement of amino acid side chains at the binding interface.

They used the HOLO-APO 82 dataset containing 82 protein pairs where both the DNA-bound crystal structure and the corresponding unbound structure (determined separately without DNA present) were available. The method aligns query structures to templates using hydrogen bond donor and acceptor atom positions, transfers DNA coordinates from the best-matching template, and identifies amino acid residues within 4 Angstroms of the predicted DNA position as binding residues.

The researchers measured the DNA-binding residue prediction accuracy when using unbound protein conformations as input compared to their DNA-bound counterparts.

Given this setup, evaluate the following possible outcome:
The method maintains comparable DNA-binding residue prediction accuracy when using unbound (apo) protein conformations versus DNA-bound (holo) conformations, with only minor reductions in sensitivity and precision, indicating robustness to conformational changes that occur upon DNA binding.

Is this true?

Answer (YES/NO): YES